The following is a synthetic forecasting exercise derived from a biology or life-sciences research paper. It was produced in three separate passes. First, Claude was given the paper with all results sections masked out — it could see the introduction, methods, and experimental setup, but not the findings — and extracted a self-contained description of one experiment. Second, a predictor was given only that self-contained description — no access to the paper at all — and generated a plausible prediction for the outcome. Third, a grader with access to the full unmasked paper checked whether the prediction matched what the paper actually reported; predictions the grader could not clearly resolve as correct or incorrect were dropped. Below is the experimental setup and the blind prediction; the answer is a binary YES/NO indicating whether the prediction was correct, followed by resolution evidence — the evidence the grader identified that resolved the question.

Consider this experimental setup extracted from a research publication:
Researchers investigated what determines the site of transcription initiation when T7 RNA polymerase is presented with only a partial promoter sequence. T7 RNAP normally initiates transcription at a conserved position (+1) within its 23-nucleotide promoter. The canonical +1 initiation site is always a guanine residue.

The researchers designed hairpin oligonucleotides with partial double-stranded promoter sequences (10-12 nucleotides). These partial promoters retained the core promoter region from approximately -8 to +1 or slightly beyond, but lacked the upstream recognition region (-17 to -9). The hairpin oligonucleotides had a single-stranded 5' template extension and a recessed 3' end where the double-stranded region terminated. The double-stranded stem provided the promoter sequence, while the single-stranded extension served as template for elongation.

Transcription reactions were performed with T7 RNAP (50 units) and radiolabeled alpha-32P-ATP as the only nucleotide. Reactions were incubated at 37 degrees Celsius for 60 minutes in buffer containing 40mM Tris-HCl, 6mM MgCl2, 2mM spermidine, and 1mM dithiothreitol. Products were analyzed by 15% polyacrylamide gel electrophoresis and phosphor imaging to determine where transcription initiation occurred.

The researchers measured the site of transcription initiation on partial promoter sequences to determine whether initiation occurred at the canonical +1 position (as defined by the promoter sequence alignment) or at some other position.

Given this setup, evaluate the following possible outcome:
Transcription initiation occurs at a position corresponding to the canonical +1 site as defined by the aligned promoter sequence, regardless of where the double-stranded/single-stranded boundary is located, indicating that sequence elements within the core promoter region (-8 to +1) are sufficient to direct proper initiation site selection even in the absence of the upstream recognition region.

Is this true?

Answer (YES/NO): NO